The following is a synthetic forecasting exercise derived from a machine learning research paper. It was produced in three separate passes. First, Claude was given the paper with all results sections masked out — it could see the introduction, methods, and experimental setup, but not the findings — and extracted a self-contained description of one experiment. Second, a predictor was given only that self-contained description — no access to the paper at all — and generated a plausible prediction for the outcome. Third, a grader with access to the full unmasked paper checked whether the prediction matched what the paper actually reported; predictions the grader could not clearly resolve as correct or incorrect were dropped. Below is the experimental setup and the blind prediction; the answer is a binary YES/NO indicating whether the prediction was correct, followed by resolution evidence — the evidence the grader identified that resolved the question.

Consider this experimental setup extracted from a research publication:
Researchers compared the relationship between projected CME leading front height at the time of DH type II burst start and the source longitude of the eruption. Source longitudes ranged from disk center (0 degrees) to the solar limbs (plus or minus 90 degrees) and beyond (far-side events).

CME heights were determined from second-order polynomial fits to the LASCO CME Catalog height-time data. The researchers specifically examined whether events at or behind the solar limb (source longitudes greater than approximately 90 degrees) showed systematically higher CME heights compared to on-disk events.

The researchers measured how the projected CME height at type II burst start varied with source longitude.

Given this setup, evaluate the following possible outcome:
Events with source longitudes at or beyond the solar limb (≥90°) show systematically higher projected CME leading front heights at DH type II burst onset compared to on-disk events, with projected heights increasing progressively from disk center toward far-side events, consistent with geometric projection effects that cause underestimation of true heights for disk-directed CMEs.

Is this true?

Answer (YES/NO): YES